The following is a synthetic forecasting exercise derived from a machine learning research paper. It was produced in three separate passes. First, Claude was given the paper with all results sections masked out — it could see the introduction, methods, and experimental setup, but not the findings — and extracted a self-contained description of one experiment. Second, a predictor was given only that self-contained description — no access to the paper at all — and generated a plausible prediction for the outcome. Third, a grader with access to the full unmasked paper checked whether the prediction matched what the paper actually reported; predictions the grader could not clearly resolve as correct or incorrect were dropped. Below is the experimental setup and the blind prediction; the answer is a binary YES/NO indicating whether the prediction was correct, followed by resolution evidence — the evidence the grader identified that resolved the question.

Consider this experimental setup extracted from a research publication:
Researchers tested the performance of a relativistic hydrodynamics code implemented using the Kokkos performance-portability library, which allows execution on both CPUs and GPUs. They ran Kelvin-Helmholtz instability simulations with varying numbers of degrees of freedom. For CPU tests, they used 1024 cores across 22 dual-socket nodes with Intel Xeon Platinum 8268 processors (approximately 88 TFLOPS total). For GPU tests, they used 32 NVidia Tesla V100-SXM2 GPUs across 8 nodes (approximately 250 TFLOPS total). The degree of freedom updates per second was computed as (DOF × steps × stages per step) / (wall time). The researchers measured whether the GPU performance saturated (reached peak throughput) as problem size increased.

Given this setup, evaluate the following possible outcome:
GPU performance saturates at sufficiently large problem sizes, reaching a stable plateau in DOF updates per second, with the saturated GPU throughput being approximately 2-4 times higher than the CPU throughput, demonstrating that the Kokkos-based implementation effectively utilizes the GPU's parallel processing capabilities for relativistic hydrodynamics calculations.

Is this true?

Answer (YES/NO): NO